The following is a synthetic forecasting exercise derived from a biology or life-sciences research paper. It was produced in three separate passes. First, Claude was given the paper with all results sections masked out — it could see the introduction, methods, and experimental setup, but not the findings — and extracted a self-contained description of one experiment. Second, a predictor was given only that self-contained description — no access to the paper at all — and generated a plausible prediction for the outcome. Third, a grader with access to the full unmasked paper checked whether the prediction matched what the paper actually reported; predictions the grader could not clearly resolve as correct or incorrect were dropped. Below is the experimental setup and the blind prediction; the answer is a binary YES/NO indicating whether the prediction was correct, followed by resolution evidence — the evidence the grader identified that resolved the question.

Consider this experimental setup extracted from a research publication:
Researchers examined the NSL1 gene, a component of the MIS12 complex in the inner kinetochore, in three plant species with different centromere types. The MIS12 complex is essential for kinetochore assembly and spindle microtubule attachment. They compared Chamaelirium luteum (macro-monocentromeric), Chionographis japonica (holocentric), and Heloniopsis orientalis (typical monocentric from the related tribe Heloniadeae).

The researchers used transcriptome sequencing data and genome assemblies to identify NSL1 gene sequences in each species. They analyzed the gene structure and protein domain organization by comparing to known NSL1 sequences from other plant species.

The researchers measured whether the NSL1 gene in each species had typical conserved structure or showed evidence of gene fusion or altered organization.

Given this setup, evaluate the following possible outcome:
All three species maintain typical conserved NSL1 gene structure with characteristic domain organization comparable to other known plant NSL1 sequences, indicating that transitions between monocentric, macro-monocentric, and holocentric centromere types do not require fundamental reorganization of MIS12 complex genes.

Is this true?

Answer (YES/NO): NO